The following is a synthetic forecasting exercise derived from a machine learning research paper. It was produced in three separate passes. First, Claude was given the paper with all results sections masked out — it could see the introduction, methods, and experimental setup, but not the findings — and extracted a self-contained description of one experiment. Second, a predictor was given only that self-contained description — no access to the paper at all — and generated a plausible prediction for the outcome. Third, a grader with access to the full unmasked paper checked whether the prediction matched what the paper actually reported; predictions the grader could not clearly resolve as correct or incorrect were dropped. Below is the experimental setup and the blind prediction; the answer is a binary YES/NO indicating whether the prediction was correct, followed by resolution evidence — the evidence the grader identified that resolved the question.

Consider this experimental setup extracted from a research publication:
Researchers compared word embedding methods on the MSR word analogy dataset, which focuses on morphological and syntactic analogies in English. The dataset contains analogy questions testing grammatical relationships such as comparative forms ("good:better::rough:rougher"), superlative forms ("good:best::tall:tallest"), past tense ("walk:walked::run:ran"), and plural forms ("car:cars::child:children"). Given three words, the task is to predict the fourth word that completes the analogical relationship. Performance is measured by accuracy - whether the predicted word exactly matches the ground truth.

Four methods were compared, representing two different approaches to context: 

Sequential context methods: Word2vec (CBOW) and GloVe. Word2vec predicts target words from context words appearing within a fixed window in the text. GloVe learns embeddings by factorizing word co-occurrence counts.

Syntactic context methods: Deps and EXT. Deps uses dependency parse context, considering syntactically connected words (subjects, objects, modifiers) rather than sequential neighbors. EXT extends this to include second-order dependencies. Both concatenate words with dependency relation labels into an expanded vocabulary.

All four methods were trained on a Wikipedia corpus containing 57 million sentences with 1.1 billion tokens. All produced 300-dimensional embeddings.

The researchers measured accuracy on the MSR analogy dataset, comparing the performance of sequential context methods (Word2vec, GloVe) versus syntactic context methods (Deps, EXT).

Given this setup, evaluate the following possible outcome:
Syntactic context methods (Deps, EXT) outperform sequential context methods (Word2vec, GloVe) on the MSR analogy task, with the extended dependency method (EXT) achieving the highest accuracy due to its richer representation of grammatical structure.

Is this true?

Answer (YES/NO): NO